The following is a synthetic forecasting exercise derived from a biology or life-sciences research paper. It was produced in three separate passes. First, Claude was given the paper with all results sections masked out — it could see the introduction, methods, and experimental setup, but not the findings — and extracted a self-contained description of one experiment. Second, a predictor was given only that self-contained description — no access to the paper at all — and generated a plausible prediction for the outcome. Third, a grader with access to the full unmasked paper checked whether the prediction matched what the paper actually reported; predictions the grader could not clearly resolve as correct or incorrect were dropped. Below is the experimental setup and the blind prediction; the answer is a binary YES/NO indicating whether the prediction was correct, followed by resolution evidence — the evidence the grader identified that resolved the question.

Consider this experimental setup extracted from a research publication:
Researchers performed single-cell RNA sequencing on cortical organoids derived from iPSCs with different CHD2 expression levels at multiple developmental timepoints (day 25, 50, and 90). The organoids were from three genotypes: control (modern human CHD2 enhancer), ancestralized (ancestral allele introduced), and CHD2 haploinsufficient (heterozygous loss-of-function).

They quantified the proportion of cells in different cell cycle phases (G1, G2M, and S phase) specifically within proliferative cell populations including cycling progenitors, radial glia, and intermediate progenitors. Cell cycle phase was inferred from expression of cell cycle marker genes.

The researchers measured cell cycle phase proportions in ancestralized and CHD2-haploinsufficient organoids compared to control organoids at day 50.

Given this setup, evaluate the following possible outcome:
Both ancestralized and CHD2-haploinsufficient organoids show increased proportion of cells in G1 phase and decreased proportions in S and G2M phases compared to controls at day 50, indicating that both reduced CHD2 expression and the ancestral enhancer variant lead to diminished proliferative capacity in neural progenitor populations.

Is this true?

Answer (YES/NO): NO